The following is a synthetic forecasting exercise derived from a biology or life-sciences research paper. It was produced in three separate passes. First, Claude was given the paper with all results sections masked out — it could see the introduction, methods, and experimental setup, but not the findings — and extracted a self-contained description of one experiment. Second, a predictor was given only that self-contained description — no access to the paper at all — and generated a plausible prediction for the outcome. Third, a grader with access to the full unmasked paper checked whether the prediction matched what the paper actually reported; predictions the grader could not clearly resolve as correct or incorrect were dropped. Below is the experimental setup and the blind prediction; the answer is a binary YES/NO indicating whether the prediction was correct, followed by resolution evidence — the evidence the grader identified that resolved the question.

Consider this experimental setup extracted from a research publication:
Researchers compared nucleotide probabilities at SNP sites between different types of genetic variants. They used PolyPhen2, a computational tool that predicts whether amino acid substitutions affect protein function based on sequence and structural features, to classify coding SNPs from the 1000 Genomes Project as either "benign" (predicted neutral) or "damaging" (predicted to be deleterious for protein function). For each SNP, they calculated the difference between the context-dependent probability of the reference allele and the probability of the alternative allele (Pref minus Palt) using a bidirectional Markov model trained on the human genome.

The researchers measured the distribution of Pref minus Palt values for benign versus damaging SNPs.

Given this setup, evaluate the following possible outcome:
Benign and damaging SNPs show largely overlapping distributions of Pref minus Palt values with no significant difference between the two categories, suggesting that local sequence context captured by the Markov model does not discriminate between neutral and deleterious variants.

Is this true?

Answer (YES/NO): NO